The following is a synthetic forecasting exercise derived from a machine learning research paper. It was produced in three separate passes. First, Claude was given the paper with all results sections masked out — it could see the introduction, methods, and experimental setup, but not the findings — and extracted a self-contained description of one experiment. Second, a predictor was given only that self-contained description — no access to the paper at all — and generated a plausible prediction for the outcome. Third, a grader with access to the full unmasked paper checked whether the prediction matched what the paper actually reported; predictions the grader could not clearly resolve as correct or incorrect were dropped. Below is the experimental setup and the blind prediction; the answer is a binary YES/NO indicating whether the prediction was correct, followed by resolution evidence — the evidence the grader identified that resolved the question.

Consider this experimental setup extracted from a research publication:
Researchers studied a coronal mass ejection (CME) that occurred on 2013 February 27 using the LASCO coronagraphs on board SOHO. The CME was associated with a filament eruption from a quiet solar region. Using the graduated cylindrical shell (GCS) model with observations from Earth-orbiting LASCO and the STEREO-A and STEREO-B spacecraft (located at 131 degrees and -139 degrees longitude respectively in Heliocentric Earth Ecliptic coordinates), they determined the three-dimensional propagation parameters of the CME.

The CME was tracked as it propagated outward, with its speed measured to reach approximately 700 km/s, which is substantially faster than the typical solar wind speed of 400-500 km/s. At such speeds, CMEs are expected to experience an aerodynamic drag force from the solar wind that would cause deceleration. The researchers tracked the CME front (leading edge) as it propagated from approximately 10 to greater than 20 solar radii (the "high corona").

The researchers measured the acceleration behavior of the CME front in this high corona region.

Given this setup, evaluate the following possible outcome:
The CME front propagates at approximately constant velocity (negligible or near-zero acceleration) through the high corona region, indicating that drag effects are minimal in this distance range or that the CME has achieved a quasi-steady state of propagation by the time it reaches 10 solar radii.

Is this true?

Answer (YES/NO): NO